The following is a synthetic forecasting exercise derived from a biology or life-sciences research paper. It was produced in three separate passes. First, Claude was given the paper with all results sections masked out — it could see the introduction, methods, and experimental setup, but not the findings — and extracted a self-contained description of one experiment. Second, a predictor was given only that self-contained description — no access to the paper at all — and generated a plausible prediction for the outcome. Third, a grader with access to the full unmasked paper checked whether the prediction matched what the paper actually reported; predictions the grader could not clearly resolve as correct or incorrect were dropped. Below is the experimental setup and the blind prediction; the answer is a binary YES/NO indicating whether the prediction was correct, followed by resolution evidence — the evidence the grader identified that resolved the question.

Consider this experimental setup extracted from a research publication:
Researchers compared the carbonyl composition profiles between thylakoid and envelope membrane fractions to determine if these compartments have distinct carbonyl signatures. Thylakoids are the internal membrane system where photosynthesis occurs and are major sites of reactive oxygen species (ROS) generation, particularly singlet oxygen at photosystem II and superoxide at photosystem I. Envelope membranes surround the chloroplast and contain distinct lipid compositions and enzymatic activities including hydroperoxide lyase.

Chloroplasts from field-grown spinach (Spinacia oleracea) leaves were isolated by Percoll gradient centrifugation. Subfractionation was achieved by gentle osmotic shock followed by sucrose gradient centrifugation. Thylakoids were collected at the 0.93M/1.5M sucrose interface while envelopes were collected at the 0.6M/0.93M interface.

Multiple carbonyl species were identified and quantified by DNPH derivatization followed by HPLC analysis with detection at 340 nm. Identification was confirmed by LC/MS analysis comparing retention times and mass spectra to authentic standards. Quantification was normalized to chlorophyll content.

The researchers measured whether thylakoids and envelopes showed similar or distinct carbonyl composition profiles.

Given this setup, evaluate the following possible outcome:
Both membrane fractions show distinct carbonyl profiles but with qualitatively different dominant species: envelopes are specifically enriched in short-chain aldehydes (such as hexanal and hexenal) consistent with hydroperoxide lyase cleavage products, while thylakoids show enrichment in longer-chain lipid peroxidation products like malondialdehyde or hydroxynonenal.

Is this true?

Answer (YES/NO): NO